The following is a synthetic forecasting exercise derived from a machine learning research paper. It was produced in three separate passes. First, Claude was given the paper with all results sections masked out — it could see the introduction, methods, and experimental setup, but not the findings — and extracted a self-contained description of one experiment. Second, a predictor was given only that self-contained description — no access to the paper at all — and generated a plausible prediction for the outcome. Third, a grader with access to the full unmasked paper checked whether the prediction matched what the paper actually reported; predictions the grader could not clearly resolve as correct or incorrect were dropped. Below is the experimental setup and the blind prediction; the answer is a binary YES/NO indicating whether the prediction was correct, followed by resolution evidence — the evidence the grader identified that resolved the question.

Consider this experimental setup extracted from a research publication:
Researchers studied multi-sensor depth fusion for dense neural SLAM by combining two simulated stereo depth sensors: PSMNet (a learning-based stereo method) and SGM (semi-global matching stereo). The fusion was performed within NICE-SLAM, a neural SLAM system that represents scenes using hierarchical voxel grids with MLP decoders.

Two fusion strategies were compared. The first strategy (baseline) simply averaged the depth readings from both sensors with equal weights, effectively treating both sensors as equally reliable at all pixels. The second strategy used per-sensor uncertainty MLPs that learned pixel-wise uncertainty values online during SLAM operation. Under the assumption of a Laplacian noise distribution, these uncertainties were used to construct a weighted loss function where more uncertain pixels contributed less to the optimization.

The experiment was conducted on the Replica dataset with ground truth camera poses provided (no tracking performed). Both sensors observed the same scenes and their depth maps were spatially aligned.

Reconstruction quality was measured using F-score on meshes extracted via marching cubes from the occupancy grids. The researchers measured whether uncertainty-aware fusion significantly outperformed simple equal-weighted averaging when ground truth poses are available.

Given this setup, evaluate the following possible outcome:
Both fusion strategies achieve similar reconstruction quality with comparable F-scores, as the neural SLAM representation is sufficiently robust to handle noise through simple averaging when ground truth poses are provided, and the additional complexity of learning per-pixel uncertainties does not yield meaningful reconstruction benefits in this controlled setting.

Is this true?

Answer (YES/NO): YES